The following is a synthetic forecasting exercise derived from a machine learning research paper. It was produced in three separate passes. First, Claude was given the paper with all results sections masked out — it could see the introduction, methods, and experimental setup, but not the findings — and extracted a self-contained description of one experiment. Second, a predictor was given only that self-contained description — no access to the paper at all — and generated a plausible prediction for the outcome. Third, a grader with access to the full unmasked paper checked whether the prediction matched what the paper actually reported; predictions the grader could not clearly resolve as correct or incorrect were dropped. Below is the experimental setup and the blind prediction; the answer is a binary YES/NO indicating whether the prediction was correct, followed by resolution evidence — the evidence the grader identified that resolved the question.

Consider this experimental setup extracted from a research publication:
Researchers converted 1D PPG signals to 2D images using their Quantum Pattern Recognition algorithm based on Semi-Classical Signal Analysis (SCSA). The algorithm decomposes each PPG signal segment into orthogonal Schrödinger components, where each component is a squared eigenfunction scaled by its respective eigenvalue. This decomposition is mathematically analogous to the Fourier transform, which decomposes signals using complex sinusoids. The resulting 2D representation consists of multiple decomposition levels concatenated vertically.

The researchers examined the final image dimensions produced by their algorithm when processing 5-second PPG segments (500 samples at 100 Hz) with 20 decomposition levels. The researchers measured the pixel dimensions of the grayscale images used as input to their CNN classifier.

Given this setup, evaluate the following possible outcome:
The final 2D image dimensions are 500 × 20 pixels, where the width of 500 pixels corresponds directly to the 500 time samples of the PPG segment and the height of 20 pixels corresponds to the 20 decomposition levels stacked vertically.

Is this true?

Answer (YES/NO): NO